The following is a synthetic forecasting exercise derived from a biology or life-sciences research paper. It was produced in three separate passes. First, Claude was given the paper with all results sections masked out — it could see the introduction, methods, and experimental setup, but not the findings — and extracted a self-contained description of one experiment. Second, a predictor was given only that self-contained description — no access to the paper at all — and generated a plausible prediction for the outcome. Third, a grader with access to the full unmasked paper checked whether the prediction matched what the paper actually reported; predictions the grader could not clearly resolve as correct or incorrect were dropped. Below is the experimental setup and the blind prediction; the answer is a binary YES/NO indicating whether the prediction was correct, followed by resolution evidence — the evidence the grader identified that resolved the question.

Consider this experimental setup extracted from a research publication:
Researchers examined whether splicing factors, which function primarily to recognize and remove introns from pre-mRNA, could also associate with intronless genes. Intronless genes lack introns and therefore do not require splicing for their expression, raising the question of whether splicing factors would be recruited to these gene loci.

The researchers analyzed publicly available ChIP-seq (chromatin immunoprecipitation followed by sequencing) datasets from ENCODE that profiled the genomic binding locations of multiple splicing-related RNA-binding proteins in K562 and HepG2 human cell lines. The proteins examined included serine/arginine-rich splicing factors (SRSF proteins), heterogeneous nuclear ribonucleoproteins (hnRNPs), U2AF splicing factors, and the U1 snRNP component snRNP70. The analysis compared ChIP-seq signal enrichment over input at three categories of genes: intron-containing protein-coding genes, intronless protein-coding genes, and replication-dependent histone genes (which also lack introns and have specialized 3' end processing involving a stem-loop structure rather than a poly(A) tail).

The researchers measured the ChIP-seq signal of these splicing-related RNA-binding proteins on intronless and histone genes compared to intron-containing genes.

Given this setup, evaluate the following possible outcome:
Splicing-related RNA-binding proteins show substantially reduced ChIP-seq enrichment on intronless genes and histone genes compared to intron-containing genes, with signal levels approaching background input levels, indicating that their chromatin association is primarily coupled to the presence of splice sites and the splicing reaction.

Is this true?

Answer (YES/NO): NO